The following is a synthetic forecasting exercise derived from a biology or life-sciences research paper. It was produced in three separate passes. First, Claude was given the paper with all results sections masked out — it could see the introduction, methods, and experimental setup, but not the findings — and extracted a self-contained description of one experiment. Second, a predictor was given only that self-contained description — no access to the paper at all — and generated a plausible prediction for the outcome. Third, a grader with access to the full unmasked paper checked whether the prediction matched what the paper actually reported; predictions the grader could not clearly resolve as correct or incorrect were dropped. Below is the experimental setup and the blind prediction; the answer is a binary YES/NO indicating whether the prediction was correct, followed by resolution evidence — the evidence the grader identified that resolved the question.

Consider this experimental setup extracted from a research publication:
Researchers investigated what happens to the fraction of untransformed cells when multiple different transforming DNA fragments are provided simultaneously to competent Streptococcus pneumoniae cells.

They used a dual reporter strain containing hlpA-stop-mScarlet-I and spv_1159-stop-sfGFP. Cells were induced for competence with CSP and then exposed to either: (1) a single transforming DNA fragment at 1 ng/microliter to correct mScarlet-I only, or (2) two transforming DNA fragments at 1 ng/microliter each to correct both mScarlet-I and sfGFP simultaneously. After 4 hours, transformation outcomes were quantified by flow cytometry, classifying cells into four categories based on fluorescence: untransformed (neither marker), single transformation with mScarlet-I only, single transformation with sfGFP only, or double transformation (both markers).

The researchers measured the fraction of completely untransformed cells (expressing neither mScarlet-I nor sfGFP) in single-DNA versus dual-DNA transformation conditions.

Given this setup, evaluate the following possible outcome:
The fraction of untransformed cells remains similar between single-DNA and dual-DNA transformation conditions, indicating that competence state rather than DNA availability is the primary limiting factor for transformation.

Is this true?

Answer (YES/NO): YES